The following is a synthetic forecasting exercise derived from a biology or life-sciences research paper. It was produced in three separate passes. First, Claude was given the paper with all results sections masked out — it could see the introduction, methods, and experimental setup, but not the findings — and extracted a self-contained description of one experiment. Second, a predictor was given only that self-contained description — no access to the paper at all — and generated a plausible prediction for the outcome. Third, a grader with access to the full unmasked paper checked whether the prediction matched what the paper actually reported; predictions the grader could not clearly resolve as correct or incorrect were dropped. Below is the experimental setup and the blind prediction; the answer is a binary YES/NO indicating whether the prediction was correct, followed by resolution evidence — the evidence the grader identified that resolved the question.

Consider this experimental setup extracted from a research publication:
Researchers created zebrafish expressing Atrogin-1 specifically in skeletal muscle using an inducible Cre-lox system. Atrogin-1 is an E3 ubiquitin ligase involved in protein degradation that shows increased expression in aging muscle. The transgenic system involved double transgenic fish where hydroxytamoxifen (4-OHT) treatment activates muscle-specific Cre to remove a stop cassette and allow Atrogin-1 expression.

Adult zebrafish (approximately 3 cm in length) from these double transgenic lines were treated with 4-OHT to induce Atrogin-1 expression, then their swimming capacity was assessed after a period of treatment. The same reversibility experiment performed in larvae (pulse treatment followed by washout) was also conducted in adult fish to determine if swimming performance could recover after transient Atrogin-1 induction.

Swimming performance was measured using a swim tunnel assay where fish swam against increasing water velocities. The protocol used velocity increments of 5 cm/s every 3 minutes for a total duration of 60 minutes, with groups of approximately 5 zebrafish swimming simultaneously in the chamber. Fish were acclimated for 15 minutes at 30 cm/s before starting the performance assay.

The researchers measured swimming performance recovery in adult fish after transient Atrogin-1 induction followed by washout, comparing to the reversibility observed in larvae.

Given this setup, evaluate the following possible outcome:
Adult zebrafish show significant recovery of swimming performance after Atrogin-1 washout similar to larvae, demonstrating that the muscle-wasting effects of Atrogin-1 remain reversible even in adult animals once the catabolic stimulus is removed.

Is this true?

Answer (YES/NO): NO